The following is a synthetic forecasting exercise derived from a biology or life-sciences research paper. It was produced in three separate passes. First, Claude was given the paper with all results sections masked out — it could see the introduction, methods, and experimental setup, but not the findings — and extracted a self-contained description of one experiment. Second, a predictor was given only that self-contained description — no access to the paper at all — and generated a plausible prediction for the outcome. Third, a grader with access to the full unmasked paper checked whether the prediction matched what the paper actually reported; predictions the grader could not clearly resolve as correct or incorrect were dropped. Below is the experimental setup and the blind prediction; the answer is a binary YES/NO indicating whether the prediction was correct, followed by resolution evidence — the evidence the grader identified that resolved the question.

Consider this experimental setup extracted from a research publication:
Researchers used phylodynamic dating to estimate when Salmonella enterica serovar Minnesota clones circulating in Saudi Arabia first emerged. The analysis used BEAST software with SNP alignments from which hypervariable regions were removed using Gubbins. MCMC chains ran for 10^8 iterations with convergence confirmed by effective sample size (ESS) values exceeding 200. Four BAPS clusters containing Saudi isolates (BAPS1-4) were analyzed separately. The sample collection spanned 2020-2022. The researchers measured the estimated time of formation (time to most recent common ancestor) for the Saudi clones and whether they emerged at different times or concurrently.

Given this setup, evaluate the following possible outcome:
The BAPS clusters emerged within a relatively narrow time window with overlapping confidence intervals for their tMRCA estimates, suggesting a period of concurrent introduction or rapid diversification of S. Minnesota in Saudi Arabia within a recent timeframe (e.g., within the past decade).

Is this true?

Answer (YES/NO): YES